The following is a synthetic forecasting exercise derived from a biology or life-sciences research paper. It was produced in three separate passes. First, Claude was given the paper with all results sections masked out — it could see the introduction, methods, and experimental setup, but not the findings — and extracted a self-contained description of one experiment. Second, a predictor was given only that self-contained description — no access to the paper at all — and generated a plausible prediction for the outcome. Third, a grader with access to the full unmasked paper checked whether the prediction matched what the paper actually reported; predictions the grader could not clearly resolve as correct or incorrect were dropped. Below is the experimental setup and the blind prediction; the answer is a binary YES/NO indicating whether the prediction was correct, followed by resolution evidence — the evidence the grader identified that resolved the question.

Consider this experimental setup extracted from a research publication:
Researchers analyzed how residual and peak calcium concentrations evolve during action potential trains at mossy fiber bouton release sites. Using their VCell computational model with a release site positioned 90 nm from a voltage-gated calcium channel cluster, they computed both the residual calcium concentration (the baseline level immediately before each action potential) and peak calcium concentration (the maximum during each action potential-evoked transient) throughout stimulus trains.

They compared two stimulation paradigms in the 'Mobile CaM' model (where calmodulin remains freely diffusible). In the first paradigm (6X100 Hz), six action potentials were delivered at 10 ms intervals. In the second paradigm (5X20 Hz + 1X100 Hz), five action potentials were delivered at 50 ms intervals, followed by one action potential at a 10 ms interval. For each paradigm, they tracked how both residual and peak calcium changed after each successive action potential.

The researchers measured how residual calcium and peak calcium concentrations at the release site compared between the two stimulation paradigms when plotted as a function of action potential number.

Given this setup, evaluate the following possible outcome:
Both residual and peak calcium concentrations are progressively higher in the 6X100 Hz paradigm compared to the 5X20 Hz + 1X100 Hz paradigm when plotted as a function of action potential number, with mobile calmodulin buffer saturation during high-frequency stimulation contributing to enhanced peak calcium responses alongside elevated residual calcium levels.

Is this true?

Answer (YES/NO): NO